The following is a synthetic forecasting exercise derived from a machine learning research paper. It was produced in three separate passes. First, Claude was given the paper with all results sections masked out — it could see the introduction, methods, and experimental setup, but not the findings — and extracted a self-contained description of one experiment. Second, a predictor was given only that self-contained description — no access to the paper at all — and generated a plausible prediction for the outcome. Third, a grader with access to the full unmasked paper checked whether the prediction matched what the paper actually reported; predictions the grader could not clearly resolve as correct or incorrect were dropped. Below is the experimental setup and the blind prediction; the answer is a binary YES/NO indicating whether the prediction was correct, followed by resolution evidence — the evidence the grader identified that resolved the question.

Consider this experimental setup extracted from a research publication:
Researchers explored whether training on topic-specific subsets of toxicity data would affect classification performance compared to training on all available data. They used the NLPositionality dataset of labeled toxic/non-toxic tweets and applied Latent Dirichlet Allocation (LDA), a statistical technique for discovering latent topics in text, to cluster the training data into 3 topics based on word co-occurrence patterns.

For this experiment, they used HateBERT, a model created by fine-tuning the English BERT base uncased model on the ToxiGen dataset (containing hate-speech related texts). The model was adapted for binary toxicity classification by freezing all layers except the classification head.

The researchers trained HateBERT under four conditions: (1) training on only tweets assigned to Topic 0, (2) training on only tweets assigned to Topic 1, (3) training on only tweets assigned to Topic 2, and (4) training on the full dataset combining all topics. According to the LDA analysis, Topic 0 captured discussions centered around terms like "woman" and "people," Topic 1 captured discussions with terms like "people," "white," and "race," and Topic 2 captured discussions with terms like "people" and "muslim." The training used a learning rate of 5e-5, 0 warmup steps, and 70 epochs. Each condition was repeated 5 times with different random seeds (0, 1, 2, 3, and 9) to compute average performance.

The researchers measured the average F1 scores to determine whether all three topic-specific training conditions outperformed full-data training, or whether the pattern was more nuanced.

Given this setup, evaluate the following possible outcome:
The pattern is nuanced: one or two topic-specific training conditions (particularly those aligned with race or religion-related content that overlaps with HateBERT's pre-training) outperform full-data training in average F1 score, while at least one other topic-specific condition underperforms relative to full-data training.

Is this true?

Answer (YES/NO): NO